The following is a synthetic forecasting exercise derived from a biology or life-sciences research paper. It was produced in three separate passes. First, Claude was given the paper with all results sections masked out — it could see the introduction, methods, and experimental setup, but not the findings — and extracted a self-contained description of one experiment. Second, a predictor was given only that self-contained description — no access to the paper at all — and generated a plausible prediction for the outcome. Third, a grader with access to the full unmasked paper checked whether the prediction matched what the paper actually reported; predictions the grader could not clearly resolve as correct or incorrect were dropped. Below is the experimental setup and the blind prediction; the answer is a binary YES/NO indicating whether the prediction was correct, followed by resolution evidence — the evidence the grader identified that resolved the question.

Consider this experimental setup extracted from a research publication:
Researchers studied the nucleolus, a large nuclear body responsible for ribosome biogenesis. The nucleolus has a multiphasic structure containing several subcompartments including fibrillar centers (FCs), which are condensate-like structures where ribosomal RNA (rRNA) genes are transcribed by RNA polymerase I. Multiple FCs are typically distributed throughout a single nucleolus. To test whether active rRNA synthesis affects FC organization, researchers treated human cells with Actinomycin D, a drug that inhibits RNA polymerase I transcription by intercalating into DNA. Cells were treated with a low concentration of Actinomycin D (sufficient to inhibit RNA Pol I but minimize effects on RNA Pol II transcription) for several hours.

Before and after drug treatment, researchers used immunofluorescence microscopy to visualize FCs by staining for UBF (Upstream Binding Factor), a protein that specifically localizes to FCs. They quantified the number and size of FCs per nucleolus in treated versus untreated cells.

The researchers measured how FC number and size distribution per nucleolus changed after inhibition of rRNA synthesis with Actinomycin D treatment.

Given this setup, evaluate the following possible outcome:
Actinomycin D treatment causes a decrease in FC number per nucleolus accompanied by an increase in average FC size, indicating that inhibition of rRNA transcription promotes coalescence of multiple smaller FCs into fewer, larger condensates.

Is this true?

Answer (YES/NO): YES